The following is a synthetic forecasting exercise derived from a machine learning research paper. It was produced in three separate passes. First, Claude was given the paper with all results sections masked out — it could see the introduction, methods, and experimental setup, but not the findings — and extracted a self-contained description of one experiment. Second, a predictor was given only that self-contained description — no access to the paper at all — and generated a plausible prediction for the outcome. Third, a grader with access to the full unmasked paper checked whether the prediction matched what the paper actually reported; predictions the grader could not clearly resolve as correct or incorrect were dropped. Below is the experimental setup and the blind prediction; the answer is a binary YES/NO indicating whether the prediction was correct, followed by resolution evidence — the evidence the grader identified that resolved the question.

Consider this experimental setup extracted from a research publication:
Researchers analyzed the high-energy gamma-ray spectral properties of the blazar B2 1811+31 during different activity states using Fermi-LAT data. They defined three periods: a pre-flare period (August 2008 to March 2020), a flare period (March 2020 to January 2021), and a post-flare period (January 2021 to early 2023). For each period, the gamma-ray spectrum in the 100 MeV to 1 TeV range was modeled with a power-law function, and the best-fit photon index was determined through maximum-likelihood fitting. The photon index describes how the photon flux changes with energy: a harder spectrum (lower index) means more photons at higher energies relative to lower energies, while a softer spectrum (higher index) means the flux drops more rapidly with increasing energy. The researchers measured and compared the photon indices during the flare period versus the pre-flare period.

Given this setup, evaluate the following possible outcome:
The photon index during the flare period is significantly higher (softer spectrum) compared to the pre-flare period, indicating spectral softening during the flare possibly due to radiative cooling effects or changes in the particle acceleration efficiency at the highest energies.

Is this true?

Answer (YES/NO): NO